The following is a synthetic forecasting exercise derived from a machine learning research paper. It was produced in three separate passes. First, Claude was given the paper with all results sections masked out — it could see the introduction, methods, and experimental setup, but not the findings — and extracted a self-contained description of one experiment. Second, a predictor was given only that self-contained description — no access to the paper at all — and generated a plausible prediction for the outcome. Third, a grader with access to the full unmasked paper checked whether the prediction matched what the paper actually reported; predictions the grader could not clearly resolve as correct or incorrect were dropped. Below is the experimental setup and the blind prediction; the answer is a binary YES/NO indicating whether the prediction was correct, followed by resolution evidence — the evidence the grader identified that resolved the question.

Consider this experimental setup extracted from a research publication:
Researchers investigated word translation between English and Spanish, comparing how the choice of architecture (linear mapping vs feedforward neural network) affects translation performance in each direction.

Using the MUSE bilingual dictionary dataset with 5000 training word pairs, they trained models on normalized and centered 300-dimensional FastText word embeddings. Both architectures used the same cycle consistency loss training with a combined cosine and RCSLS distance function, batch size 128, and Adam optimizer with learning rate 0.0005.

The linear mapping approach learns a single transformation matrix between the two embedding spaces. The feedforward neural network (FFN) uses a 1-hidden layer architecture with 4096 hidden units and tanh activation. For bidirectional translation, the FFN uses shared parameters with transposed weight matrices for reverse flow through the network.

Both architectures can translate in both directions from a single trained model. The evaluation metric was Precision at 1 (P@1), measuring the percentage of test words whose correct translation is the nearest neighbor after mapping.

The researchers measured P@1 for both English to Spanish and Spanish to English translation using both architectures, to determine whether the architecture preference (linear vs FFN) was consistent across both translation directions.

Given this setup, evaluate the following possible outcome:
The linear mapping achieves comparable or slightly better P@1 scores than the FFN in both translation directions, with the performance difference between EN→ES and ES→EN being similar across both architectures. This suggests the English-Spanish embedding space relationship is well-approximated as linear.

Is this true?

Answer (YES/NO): NO